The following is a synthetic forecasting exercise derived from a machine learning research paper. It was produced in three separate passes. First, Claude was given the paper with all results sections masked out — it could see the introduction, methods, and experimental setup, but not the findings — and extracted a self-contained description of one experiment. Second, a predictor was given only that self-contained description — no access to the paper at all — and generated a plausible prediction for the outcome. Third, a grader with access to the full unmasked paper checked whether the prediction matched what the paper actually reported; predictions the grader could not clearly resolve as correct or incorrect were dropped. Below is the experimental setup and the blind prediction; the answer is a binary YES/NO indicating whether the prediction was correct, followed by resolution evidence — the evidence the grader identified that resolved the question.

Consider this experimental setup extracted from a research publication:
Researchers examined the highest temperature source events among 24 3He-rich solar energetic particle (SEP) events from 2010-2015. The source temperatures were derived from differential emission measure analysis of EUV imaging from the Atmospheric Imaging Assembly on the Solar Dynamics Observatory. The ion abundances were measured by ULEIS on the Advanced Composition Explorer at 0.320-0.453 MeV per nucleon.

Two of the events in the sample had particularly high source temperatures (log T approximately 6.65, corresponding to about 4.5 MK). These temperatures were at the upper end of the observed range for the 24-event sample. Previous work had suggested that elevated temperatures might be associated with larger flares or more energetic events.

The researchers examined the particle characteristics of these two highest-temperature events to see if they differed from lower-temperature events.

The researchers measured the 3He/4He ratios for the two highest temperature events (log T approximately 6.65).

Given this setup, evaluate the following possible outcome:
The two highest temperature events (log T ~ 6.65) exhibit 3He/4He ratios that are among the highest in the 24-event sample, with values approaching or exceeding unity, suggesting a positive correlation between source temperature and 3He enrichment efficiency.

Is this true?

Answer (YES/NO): NO